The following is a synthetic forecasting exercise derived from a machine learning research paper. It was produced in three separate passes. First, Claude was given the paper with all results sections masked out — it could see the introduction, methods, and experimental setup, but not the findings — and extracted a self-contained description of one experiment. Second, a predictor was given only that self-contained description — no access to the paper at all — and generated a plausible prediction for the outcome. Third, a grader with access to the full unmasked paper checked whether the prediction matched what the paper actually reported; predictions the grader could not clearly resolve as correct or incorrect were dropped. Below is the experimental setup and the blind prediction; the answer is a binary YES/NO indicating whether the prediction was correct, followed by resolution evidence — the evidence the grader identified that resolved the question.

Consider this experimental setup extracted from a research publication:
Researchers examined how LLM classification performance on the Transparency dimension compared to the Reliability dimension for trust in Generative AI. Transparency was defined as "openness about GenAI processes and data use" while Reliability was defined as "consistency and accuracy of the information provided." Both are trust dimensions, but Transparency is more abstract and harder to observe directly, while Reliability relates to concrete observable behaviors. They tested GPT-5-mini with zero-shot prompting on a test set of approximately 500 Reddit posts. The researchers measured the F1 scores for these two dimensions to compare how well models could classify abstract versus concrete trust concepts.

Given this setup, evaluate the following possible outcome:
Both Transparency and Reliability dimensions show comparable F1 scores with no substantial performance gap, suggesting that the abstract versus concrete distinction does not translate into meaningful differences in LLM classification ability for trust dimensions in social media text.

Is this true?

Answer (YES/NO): NO